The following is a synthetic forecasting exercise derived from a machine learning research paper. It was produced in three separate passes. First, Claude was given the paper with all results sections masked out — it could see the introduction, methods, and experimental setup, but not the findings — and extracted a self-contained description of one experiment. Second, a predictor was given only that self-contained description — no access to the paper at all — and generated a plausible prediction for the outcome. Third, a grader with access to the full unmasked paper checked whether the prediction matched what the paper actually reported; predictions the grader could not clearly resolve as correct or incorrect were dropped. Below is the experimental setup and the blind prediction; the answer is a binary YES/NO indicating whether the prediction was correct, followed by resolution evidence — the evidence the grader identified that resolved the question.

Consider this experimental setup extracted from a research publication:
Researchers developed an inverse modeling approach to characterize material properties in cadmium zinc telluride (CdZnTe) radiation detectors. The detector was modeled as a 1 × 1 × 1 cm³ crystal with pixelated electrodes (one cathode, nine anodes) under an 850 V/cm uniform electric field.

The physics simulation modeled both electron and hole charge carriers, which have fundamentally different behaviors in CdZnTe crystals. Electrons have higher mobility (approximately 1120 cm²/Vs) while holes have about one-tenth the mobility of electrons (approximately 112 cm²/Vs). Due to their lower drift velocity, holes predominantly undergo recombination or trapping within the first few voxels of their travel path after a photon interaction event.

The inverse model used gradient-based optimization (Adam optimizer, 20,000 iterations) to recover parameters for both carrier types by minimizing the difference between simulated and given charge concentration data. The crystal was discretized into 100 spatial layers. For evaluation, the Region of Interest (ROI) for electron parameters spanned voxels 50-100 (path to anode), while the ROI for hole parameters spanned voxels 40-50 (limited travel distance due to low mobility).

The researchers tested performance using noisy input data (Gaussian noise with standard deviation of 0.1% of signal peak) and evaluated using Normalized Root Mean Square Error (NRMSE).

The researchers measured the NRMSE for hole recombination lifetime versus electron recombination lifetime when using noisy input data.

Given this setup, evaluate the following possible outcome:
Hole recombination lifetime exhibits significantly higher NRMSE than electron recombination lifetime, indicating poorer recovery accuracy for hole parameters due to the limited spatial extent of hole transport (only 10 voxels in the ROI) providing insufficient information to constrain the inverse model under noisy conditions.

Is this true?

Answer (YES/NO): NO